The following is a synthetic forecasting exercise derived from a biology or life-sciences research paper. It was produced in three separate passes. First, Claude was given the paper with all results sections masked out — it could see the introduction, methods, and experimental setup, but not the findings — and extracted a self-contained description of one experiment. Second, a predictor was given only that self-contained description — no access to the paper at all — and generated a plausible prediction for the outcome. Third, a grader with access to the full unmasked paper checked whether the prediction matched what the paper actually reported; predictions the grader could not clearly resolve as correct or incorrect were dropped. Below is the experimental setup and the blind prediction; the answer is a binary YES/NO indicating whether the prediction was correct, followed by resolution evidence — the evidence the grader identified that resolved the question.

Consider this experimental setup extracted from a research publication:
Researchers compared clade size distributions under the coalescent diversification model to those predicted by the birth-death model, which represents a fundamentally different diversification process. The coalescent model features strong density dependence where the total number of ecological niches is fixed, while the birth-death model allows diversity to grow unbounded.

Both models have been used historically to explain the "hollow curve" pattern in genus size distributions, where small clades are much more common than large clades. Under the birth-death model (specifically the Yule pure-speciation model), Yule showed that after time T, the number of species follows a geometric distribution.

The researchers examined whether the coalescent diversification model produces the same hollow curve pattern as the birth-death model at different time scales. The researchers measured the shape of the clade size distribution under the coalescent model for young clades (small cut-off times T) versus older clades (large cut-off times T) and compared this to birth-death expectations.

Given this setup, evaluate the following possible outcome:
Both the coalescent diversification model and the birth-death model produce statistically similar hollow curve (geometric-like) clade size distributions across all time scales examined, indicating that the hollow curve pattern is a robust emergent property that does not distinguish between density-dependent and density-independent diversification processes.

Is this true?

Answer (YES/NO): NO